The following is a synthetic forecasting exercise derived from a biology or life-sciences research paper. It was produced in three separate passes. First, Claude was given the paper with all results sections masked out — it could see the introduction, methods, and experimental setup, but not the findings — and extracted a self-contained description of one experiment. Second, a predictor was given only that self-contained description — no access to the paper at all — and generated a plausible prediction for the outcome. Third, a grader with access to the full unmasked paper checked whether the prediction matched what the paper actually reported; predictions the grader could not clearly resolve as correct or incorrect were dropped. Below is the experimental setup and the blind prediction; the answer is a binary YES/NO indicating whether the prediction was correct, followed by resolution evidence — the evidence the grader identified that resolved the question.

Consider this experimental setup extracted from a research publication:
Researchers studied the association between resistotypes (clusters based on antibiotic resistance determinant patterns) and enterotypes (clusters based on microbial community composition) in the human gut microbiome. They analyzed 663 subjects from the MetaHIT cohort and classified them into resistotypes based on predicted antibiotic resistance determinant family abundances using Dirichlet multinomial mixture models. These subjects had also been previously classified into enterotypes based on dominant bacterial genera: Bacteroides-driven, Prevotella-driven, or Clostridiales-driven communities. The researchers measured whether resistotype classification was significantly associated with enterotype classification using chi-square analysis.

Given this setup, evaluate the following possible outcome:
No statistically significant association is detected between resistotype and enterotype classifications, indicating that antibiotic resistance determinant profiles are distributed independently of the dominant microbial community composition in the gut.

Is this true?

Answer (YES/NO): NO